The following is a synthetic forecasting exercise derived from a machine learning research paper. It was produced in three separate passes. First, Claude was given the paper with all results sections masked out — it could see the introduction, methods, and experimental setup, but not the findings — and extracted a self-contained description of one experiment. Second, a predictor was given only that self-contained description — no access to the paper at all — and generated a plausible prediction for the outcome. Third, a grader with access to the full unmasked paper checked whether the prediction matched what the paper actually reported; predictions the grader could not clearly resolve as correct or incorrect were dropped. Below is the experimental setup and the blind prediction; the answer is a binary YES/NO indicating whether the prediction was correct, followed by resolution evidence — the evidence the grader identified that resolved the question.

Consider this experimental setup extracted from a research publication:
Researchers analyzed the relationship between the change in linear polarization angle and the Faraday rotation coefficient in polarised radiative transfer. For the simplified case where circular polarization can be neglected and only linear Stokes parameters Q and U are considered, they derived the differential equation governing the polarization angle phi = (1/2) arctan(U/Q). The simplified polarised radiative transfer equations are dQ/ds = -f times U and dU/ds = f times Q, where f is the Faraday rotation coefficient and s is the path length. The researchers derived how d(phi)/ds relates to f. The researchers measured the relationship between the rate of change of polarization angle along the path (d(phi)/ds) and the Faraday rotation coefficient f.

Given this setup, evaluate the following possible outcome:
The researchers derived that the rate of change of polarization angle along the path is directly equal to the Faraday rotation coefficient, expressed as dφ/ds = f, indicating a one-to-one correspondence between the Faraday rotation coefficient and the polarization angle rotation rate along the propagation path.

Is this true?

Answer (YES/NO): NO